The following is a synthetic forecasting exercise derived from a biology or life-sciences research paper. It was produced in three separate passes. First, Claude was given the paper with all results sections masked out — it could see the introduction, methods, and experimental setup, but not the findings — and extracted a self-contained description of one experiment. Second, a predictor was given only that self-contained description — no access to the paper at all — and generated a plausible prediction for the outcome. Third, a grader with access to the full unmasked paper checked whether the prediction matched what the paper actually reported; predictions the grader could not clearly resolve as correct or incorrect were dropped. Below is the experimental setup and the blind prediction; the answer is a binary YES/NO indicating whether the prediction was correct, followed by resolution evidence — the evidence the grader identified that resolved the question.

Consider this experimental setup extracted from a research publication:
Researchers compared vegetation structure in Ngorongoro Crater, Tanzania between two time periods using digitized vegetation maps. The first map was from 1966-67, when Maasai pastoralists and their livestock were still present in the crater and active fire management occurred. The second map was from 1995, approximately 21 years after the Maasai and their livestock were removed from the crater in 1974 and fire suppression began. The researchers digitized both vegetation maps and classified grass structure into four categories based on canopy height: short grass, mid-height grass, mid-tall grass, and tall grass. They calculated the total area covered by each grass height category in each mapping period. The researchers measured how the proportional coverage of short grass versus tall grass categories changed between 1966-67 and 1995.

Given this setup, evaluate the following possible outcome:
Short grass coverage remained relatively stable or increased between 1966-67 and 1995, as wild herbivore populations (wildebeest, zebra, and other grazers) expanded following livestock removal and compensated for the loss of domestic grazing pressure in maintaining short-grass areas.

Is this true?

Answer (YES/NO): NO